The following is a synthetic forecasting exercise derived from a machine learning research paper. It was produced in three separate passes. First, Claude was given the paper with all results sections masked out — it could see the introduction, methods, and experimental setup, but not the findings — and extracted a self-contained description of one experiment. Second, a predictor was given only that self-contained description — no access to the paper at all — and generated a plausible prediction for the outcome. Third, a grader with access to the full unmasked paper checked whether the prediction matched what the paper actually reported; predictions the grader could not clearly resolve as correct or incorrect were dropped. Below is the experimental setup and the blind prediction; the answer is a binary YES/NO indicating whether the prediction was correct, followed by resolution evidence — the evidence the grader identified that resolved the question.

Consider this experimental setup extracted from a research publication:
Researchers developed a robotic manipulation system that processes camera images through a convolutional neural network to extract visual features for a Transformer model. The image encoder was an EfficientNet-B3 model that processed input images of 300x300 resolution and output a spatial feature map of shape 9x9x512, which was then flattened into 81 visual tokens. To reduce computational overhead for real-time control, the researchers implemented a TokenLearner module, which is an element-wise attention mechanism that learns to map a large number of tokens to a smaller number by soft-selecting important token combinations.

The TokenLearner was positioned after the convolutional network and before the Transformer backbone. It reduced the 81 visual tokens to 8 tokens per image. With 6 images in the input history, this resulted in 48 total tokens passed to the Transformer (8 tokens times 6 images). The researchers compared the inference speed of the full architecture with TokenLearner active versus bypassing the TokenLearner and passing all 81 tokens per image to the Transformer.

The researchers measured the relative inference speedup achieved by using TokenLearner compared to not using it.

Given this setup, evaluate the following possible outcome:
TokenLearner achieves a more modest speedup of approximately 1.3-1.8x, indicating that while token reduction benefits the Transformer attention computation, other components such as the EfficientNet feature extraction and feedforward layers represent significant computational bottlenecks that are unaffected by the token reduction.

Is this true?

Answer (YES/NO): NO